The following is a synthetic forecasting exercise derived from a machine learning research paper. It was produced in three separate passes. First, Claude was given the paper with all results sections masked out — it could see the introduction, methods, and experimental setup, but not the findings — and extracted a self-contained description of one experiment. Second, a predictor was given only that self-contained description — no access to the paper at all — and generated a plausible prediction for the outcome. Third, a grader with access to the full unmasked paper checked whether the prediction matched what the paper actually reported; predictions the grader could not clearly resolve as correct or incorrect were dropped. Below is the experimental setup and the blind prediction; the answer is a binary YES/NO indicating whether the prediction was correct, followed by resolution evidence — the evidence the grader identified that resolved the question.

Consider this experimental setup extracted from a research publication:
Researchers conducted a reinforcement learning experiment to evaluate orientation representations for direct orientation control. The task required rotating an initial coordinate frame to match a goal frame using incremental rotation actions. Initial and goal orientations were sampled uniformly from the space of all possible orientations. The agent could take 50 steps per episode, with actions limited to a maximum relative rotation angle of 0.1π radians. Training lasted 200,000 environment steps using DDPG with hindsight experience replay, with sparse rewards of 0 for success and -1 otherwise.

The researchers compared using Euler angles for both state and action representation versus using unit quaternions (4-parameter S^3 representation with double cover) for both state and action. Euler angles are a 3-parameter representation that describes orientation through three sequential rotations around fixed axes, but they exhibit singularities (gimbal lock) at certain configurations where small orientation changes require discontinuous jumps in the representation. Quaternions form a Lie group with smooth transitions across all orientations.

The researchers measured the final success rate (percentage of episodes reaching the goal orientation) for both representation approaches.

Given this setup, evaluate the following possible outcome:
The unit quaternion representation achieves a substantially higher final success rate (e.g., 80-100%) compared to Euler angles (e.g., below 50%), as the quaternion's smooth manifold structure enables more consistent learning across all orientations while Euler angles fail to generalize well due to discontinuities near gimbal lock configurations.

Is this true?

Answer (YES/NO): NO